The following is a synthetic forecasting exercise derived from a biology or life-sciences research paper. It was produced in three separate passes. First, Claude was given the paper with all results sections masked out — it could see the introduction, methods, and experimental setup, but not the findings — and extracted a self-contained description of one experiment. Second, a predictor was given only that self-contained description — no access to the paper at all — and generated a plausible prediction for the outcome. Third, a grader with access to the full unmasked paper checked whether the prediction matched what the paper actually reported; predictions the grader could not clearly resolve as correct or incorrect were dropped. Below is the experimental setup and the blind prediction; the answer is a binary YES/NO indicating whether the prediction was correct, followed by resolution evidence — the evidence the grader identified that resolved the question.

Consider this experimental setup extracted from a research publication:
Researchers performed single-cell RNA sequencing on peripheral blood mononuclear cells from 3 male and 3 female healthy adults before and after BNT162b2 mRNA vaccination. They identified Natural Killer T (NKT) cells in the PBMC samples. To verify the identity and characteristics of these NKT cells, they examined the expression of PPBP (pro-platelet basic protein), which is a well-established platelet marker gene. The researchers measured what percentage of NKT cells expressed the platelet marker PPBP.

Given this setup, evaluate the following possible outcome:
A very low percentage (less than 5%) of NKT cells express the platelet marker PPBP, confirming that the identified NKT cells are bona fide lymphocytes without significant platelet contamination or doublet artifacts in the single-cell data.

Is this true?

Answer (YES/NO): NO